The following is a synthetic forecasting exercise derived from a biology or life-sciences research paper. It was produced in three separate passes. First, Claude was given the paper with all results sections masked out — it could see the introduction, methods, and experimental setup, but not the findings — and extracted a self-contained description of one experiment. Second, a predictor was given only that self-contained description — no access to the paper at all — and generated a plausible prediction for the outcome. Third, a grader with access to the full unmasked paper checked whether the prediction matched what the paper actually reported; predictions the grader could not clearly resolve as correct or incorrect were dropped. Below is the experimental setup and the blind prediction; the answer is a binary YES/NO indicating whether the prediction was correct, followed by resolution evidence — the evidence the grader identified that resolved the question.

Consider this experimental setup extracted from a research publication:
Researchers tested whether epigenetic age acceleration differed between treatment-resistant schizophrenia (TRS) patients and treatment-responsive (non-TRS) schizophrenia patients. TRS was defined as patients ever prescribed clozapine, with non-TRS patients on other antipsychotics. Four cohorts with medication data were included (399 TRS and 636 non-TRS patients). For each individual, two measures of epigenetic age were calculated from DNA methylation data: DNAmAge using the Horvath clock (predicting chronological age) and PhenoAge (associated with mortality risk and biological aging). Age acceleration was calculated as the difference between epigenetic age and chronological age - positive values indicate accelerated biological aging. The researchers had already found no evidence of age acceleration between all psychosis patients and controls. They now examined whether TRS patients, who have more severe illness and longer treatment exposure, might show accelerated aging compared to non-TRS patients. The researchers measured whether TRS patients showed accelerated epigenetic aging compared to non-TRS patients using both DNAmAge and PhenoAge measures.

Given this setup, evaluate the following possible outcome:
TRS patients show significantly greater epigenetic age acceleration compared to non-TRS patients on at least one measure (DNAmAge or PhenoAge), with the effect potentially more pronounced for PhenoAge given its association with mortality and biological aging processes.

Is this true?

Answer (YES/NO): NO